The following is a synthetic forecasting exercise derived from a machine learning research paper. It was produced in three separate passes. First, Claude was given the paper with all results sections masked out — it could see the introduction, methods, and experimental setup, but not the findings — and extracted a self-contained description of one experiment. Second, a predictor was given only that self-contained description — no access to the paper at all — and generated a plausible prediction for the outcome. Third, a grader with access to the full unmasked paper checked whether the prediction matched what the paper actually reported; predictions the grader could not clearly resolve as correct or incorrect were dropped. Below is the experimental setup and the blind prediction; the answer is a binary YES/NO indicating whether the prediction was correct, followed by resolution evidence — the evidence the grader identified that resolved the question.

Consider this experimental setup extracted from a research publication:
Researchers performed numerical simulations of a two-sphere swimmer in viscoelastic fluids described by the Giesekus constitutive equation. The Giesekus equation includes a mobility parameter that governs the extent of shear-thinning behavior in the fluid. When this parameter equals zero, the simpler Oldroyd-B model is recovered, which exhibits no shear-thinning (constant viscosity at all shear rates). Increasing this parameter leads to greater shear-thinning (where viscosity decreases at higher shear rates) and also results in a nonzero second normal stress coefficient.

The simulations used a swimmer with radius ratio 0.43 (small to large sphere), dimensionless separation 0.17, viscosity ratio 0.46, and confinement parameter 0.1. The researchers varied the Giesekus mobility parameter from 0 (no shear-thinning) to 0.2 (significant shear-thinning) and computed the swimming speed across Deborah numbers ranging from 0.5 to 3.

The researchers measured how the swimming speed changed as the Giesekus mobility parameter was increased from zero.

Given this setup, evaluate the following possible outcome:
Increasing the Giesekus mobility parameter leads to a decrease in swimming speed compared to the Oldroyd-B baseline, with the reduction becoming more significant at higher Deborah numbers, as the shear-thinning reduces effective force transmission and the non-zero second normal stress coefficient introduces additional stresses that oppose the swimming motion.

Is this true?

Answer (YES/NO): NO